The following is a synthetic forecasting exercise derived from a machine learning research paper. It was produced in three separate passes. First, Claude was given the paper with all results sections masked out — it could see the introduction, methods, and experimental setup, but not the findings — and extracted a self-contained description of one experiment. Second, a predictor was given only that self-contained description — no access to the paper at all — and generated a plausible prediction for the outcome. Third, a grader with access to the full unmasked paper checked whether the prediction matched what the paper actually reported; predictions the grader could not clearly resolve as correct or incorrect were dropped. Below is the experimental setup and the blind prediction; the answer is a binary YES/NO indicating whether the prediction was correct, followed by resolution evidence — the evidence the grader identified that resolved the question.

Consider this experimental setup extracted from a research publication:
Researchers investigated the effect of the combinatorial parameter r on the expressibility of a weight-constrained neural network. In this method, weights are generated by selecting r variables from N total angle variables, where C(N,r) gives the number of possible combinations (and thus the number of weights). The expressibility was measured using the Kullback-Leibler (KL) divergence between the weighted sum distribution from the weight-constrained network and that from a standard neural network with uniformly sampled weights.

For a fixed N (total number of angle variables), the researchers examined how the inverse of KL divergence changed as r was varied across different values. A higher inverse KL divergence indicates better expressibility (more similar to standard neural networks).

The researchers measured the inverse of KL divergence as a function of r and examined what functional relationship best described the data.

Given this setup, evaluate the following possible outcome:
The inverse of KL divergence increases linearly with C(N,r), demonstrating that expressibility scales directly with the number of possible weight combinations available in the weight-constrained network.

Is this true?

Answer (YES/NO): NO